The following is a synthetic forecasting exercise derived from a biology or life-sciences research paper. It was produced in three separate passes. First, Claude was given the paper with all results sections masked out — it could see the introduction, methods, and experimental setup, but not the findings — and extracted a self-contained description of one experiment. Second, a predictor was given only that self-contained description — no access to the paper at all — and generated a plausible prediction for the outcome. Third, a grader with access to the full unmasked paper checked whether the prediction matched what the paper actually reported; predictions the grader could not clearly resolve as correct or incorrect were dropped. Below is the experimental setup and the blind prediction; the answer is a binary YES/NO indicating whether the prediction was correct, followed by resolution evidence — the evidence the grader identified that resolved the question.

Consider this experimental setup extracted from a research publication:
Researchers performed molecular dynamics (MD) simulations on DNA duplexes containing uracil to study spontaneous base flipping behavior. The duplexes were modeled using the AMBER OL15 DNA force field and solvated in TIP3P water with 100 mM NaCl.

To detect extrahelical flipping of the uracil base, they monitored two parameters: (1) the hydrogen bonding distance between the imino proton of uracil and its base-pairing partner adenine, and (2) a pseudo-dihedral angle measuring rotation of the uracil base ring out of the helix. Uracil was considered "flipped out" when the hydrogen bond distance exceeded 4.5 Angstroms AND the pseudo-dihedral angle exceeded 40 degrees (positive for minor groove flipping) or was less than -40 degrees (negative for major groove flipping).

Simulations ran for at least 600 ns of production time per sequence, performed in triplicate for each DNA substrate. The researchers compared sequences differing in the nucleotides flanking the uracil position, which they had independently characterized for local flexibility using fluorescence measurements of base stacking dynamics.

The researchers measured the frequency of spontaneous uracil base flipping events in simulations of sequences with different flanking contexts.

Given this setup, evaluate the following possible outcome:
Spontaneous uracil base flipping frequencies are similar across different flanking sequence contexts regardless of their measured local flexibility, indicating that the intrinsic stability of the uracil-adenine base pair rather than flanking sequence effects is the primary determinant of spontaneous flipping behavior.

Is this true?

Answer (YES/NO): NO